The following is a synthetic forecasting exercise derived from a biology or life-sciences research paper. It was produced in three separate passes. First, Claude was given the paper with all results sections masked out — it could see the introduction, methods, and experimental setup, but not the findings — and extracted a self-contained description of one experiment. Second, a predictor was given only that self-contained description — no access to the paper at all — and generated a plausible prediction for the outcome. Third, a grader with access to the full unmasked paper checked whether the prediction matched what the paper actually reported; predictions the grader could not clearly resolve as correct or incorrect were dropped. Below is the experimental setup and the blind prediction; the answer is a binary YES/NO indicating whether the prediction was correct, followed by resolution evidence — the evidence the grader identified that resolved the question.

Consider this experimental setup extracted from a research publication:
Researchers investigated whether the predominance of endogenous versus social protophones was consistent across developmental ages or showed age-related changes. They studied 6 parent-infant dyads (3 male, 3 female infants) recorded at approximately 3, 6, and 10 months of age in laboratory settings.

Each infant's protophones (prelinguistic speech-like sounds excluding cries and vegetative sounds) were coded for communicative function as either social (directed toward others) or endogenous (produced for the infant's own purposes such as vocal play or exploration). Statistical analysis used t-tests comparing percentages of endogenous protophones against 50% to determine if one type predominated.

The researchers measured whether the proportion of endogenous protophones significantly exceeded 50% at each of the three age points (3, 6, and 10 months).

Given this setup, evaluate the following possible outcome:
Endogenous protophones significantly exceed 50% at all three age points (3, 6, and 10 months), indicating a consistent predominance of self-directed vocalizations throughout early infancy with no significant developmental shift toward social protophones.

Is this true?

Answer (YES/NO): YES